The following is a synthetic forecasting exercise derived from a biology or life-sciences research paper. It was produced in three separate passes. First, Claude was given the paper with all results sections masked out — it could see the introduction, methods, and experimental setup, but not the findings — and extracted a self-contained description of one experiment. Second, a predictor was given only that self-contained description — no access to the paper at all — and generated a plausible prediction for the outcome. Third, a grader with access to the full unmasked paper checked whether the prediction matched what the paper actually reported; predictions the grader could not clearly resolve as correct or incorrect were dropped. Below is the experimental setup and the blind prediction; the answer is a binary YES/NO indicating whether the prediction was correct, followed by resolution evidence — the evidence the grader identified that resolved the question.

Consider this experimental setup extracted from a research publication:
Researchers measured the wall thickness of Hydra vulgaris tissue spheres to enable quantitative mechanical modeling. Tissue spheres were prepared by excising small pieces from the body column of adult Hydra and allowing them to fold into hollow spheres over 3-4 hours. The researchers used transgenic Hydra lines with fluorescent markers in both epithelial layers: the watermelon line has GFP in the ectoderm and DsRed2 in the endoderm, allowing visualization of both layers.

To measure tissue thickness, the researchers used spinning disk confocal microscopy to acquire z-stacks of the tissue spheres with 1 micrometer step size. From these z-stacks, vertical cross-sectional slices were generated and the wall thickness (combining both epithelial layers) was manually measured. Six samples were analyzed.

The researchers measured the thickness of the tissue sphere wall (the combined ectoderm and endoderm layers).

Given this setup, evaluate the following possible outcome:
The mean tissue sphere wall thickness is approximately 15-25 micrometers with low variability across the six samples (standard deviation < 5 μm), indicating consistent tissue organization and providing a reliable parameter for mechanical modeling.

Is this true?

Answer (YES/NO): YES